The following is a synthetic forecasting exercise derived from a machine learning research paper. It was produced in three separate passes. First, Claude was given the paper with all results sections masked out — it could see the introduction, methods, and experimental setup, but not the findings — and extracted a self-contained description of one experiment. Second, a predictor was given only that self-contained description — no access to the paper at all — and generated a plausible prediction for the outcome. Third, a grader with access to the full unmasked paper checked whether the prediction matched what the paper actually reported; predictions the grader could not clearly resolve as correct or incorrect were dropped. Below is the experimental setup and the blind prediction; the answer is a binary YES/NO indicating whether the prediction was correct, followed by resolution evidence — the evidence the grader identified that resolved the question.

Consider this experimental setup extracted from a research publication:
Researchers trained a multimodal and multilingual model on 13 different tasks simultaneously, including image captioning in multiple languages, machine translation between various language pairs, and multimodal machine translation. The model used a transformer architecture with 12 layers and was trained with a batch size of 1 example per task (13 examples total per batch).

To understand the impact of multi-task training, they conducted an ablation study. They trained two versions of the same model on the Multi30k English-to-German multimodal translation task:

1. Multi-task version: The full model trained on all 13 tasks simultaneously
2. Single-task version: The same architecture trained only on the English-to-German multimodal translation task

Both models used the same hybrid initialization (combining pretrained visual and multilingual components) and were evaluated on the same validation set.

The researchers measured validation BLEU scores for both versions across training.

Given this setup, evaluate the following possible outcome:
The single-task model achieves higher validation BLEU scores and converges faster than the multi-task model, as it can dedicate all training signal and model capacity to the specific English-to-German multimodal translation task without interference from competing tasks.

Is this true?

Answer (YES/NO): NO